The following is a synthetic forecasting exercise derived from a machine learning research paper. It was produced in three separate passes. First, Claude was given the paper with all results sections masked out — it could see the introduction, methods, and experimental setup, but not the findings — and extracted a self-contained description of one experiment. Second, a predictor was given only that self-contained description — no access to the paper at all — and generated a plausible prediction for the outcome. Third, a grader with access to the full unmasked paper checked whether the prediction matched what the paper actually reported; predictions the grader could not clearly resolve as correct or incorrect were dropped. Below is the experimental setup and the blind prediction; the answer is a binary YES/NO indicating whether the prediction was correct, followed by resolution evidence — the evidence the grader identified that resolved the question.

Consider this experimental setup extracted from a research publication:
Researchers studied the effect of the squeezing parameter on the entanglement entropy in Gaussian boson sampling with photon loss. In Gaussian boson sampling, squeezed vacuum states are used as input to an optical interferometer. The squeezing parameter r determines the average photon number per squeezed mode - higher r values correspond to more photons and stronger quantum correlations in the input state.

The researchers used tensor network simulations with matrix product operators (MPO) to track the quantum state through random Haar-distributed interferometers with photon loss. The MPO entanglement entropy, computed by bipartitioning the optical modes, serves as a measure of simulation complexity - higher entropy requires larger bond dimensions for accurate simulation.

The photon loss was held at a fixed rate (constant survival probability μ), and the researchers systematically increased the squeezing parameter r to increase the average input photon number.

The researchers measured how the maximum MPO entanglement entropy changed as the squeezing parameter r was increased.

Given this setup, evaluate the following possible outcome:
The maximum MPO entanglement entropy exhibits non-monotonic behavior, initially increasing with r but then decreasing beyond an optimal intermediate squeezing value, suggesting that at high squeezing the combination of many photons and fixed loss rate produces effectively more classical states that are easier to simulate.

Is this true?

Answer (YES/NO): NO